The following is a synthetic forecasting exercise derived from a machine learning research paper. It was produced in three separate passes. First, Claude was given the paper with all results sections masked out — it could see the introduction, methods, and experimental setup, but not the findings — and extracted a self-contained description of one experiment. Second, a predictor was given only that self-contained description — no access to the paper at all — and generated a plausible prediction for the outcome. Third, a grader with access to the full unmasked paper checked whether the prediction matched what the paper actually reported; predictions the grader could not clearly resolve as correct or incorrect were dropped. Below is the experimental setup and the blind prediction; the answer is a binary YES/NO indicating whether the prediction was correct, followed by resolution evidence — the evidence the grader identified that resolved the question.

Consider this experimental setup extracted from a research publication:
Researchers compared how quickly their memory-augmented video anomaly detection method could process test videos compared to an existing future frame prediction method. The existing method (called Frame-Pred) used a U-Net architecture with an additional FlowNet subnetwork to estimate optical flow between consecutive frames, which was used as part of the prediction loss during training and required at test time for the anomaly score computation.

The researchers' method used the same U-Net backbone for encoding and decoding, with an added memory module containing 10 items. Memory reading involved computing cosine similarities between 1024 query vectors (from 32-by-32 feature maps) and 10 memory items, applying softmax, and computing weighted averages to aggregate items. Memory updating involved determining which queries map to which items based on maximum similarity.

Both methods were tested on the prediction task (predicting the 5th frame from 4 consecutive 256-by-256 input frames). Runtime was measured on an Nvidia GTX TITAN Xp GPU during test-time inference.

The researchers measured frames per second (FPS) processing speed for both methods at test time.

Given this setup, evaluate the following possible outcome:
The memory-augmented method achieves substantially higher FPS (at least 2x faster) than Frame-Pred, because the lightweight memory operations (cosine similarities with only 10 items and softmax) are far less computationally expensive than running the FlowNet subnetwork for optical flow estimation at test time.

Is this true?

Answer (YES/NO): YES